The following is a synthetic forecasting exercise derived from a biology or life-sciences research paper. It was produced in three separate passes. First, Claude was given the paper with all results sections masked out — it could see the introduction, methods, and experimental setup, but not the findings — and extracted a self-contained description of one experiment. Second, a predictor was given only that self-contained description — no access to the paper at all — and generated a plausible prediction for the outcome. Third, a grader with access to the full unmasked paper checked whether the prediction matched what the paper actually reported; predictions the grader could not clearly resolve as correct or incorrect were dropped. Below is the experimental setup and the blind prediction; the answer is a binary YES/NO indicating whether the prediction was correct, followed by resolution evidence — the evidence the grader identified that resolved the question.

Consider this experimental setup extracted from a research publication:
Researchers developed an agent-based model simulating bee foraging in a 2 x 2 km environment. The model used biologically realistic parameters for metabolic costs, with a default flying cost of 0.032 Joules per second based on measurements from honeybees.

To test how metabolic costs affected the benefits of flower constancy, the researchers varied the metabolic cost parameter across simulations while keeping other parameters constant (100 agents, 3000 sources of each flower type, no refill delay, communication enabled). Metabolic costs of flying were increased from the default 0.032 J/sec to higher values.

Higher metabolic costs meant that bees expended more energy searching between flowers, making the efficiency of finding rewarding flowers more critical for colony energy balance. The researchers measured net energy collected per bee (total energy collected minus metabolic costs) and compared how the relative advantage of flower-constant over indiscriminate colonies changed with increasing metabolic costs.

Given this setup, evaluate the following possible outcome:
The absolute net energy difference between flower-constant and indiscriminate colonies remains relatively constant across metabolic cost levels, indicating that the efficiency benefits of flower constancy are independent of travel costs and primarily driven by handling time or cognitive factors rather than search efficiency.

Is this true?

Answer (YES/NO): YES